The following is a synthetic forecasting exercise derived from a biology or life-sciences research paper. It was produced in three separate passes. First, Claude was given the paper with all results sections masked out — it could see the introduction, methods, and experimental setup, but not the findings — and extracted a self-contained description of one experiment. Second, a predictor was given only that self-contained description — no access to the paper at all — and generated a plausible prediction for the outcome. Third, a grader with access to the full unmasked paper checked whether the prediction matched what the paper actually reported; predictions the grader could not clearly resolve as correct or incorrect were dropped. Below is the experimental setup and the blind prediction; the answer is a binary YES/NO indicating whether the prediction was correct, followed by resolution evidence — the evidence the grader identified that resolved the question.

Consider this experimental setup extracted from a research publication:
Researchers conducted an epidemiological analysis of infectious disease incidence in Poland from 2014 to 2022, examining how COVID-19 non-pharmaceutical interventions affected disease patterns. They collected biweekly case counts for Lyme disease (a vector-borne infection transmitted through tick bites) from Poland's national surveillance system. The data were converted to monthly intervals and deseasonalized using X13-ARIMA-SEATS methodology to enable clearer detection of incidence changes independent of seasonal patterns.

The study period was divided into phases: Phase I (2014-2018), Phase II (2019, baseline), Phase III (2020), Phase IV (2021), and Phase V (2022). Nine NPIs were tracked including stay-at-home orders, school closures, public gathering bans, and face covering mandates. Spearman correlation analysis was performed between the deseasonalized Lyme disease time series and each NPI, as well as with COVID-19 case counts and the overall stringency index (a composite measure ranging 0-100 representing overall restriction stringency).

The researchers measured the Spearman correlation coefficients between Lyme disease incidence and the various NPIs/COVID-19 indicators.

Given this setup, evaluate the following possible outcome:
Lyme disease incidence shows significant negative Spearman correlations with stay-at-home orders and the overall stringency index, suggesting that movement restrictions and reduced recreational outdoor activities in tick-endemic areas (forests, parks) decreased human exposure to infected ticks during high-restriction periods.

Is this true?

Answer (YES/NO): NO